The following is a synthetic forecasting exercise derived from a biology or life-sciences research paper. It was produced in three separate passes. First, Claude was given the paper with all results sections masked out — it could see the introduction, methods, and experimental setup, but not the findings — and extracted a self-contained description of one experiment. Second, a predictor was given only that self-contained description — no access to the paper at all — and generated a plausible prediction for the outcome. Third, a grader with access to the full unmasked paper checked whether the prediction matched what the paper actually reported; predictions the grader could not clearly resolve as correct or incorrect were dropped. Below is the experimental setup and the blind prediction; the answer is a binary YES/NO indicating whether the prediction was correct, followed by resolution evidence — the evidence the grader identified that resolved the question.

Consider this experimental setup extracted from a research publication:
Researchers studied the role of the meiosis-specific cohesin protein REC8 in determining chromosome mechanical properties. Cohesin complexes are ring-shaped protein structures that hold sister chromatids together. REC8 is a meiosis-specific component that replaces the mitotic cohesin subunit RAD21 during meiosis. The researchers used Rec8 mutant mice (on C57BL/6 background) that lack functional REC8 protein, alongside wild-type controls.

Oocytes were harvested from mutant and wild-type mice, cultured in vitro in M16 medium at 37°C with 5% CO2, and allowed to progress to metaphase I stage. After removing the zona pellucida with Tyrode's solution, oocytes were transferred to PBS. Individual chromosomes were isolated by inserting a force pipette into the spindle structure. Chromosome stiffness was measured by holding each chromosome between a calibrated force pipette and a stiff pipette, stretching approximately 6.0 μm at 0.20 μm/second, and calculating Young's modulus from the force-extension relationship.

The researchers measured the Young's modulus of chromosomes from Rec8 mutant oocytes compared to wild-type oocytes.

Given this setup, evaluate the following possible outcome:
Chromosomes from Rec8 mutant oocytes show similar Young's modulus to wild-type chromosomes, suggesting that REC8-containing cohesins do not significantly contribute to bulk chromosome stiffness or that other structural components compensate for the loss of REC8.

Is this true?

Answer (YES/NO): YES